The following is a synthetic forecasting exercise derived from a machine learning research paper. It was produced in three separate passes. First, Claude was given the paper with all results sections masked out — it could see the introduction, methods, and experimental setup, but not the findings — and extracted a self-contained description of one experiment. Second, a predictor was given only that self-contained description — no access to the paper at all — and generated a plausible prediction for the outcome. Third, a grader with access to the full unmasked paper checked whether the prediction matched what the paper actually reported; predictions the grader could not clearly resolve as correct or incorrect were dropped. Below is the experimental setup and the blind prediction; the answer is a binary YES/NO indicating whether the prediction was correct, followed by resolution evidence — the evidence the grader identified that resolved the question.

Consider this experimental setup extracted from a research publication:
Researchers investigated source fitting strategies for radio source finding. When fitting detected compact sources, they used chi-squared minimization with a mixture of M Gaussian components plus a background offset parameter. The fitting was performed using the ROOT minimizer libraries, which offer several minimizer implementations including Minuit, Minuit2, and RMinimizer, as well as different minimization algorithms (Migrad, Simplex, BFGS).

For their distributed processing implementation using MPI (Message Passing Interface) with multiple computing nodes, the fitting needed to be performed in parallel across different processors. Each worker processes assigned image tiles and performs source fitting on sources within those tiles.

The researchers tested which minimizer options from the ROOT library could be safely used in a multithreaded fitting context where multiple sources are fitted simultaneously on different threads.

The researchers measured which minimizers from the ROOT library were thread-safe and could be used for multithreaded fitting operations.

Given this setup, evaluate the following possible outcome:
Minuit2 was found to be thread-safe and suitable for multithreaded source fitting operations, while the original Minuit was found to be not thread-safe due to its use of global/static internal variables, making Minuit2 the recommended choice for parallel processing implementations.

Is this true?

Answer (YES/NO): NO